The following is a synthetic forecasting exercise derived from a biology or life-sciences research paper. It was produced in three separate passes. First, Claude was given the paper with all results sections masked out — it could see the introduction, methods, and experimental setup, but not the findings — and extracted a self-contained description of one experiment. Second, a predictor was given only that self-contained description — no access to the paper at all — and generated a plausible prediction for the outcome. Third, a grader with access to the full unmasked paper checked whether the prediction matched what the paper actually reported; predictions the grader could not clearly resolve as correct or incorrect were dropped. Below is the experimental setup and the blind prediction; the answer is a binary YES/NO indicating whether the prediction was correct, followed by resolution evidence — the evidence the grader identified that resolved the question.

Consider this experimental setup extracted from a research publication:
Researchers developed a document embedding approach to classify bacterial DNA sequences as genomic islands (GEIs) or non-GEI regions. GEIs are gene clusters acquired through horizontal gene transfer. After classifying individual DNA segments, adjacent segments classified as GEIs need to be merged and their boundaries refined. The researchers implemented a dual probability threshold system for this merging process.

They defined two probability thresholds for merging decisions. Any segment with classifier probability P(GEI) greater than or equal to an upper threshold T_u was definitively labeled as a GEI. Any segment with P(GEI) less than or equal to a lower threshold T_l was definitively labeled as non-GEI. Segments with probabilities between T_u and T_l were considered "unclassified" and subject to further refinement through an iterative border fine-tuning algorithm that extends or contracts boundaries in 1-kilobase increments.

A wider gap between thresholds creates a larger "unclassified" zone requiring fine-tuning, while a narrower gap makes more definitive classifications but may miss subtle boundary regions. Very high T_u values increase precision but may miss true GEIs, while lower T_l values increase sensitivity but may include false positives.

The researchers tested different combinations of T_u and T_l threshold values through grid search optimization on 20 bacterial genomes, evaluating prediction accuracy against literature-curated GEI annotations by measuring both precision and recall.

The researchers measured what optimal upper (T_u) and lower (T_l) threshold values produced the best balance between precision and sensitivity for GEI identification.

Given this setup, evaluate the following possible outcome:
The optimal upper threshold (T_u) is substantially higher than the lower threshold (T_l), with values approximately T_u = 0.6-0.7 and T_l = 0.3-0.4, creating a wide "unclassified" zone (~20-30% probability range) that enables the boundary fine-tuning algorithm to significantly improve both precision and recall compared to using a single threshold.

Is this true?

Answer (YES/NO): NO